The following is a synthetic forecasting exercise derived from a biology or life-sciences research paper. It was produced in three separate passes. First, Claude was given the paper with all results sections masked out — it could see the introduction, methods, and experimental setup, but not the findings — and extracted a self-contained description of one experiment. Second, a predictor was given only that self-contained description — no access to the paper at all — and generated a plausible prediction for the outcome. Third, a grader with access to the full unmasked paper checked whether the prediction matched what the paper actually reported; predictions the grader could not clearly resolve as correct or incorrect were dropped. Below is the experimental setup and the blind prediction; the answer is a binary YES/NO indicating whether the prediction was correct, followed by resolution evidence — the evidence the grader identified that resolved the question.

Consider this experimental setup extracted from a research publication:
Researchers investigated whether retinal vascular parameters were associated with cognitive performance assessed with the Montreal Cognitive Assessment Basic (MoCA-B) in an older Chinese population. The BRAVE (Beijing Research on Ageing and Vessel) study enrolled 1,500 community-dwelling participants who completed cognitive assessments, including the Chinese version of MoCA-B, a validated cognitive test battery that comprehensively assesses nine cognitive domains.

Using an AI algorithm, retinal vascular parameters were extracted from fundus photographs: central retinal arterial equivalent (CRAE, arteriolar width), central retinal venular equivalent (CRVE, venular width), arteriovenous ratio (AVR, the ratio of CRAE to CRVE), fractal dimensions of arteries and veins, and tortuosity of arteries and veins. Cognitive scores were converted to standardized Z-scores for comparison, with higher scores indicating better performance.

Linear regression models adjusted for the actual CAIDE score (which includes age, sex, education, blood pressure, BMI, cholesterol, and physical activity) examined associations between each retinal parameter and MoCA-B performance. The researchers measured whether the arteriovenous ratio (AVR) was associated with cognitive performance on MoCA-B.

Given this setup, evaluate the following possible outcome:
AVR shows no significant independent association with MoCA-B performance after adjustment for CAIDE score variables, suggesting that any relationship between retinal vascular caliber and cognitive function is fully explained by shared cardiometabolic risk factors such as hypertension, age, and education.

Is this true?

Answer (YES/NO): YES